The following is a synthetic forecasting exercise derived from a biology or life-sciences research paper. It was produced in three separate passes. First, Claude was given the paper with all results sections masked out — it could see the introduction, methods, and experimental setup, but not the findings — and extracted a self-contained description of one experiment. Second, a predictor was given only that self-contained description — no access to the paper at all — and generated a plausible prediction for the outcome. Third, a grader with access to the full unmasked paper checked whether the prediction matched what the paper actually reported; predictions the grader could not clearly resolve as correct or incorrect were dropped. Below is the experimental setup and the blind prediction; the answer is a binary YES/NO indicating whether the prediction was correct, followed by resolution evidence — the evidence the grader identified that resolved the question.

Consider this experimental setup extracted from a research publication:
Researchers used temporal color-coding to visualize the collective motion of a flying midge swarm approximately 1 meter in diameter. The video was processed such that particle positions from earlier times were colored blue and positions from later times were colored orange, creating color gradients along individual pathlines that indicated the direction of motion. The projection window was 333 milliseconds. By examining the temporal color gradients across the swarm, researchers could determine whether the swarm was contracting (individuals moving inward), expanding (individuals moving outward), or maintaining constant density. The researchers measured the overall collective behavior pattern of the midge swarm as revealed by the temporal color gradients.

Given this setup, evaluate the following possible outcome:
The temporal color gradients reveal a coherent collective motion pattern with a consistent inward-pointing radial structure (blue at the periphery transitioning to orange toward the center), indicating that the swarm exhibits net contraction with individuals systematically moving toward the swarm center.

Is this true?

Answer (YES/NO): YES